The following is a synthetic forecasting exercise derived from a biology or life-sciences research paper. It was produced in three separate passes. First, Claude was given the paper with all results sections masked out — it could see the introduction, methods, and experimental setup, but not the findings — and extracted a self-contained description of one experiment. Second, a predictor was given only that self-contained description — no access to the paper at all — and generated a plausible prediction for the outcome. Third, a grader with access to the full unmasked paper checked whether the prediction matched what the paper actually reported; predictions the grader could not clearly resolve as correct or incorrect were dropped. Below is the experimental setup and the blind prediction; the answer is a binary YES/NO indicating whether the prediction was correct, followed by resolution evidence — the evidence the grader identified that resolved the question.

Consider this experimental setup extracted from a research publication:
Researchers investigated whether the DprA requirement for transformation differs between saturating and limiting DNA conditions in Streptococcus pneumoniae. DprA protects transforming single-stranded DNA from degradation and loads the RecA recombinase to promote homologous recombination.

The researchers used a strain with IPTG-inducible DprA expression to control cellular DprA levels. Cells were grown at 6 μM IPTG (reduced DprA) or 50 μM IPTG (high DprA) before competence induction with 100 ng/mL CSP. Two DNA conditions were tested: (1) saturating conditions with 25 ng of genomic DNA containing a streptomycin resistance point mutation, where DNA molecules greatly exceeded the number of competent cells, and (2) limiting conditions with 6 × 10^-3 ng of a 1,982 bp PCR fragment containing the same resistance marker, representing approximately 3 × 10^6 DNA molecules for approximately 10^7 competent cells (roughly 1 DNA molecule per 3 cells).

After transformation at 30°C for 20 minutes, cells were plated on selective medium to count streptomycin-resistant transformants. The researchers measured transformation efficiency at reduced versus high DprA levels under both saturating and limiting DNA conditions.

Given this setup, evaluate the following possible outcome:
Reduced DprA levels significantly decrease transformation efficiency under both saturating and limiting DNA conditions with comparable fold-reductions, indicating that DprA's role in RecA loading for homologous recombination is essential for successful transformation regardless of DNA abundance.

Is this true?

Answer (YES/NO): YES